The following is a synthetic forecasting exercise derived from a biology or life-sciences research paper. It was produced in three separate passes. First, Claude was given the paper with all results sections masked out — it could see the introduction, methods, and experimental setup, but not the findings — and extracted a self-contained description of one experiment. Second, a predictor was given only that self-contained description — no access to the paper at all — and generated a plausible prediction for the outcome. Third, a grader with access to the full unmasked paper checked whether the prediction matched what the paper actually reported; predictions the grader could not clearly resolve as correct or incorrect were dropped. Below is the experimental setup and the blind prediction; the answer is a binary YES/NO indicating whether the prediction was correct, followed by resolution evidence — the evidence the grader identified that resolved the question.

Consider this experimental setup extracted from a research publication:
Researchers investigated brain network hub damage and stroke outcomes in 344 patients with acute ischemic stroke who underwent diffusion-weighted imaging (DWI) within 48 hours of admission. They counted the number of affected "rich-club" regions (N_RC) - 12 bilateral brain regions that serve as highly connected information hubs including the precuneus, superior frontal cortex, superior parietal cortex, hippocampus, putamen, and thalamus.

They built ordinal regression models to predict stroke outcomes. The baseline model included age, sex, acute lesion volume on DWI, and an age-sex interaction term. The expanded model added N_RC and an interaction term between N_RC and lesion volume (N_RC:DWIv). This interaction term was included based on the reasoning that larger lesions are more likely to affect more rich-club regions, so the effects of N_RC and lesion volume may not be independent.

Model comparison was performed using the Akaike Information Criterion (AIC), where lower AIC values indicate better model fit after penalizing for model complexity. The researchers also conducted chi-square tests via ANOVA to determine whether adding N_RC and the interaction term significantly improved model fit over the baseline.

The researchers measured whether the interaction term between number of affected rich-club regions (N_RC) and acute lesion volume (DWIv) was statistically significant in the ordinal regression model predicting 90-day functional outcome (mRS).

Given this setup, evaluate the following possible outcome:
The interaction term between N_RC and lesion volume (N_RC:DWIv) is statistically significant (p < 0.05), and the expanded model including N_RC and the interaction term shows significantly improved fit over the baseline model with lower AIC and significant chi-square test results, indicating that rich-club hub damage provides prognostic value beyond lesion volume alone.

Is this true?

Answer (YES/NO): NO